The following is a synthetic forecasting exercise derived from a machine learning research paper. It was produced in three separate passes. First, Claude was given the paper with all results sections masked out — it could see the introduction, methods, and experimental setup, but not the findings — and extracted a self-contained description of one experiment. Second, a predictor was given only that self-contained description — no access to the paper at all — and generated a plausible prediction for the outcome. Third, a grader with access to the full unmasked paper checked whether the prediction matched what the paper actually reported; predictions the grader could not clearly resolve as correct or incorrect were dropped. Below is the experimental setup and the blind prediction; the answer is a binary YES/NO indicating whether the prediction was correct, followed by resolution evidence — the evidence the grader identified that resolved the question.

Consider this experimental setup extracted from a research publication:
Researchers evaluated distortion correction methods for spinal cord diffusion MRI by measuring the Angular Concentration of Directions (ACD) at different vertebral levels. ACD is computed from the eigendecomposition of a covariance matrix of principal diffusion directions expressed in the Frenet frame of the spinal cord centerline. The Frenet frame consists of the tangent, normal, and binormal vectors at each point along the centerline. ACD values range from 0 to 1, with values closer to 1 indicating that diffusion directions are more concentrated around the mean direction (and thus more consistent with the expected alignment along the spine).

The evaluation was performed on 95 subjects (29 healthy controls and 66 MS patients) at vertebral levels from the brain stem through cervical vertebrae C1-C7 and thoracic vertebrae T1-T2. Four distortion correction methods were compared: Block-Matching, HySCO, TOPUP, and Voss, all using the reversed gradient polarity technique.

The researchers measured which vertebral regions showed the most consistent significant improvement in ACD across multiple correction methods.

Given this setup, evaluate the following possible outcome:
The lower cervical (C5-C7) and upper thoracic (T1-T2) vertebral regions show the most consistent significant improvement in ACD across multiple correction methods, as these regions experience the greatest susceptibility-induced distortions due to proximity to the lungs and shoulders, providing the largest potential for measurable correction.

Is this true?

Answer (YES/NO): NO